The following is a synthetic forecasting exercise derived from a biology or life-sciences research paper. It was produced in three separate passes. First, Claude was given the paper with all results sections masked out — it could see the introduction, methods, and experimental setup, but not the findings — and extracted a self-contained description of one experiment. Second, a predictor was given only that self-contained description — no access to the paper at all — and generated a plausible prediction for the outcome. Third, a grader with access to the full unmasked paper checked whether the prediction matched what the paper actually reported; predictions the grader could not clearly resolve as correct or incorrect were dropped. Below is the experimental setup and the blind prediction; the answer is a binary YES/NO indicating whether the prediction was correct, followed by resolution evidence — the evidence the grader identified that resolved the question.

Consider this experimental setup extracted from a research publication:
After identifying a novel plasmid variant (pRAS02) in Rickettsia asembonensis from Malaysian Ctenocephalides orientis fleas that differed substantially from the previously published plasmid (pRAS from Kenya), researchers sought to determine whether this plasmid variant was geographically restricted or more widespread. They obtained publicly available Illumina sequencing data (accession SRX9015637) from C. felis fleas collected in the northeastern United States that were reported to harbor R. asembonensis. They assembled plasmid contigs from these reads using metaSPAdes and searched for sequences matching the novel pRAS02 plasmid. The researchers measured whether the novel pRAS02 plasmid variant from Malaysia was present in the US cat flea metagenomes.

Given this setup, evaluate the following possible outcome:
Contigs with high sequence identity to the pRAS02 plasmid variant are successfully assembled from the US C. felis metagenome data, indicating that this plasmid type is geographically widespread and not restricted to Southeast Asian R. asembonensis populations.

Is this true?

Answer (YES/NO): YES